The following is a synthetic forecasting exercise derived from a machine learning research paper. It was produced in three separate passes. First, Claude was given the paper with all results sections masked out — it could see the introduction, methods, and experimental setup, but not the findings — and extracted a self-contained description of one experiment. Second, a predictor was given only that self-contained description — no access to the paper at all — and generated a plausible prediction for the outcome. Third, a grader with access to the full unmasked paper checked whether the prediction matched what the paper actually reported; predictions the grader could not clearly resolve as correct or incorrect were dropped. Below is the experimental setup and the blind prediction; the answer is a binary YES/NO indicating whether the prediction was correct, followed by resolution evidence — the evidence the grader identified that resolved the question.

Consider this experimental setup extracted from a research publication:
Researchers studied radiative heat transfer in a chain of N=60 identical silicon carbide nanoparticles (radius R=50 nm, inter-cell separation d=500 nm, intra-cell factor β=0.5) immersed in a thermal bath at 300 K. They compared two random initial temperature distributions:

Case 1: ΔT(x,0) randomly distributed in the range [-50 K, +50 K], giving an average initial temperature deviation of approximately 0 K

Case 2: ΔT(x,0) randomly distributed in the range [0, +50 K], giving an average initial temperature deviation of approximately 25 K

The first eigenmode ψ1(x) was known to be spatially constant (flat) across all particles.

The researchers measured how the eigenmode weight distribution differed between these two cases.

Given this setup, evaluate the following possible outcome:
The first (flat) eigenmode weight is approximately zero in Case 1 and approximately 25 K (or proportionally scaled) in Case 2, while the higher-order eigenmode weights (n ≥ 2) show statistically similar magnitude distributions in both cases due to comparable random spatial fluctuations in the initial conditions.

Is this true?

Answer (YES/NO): NO